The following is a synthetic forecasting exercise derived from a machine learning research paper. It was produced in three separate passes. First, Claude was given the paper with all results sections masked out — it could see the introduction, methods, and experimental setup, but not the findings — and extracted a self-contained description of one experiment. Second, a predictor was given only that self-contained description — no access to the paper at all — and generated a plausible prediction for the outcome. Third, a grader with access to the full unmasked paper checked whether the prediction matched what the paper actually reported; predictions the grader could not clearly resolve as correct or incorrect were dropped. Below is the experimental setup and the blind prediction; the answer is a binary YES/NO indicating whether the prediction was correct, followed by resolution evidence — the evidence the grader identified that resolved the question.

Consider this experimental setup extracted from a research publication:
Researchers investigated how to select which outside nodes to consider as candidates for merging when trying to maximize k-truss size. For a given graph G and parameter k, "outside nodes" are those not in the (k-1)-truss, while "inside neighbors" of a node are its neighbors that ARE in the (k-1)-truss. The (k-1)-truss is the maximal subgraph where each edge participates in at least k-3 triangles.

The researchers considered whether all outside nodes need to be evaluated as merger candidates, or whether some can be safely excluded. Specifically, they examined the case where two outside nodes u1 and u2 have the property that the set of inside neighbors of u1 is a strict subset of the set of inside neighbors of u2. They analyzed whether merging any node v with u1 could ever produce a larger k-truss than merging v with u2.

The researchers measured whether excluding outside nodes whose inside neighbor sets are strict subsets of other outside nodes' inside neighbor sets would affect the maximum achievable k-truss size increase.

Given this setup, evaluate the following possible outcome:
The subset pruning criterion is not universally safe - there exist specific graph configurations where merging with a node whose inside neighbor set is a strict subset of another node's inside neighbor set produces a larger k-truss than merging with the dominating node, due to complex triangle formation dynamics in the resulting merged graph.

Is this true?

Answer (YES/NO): NO